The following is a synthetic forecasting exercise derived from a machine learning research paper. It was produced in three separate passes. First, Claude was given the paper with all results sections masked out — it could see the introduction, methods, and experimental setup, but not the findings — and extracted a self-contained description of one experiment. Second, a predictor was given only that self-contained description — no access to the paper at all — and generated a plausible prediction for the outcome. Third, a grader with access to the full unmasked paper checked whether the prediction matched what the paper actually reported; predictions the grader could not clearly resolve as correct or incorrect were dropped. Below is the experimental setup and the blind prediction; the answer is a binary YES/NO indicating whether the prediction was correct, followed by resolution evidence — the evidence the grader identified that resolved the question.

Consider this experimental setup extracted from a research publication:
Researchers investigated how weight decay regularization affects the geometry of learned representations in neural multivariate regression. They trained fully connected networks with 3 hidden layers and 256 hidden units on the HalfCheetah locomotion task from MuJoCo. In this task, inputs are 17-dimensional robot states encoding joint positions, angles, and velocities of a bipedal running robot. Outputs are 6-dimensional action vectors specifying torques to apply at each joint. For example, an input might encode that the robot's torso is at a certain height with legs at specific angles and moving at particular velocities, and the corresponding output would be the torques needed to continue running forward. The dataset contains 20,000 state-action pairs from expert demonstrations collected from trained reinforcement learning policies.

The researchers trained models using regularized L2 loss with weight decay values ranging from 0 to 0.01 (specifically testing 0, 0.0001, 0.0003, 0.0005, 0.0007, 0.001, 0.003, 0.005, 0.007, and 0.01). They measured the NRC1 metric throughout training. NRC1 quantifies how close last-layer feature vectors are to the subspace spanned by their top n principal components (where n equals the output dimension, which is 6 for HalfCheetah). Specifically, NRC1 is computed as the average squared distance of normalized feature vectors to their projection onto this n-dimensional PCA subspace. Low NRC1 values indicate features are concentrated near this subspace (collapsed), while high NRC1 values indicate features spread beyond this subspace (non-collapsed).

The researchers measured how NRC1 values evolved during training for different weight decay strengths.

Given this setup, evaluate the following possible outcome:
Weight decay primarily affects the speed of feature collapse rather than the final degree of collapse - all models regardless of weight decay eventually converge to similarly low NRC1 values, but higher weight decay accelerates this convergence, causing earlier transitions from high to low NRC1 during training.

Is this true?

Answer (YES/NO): NO